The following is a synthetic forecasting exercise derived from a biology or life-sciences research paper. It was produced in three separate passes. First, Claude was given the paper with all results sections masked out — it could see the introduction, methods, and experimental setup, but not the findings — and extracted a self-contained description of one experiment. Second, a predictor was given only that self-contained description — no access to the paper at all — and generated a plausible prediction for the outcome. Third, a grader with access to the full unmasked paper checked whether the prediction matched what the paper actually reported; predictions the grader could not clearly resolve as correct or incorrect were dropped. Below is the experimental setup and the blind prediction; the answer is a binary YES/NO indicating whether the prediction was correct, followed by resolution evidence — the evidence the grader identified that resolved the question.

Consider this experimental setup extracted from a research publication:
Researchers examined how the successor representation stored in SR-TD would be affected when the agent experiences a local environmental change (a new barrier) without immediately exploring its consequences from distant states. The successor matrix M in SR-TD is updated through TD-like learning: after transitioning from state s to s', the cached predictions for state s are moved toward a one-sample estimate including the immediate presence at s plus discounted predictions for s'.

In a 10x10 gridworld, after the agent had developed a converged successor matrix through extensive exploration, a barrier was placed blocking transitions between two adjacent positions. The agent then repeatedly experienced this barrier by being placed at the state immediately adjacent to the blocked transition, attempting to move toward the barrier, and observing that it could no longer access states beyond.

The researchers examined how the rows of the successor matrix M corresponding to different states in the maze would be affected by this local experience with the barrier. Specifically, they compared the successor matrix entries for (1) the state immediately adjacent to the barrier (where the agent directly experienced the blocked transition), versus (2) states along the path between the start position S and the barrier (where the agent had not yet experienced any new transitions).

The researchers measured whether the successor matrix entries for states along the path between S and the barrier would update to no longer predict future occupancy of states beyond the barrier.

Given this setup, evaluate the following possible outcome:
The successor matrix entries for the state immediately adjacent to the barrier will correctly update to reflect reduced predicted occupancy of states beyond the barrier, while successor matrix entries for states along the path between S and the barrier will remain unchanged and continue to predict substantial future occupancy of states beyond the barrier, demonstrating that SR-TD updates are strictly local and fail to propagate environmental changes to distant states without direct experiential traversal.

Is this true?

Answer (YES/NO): YES